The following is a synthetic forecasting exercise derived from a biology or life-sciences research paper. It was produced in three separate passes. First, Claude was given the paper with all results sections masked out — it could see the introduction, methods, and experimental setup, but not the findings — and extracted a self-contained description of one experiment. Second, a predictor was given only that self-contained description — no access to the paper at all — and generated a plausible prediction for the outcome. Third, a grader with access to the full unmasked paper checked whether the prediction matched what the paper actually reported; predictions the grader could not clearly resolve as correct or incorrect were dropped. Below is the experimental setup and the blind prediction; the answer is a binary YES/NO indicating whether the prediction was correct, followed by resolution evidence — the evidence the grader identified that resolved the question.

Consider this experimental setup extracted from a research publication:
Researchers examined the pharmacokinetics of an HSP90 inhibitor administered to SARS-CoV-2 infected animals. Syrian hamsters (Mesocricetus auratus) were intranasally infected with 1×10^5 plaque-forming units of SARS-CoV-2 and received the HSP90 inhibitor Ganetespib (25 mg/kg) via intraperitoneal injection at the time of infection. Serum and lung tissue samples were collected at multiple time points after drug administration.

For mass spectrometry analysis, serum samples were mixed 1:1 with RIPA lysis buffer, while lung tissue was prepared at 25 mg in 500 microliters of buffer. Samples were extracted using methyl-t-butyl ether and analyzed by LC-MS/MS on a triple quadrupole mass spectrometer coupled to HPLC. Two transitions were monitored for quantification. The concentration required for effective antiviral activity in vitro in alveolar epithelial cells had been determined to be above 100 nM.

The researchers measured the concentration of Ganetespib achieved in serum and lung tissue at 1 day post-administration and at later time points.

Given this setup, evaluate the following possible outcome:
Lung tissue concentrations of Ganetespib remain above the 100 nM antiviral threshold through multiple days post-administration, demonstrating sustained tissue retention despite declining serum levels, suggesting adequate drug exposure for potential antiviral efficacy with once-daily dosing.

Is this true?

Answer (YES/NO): NO